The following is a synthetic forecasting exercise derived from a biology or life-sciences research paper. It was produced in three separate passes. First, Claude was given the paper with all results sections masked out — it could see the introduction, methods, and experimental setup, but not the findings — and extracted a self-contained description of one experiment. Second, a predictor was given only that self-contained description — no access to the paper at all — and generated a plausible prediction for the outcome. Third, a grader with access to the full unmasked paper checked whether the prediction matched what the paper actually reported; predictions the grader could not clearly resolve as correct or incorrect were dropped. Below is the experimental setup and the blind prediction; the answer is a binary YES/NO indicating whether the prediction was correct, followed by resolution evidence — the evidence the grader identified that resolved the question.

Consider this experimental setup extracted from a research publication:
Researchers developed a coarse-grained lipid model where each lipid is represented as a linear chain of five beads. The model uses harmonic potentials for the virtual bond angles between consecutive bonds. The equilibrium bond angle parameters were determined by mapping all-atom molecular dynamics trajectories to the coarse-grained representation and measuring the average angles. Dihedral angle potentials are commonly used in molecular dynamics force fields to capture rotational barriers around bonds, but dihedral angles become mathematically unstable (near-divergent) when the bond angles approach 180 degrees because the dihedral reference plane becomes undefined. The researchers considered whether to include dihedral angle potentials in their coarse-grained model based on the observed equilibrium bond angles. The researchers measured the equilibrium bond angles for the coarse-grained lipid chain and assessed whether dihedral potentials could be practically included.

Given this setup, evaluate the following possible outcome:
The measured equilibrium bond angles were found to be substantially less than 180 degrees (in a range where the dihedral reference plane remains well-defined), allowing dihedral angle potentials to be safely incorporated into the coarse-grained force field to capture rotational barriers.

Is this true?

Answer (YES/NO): NO